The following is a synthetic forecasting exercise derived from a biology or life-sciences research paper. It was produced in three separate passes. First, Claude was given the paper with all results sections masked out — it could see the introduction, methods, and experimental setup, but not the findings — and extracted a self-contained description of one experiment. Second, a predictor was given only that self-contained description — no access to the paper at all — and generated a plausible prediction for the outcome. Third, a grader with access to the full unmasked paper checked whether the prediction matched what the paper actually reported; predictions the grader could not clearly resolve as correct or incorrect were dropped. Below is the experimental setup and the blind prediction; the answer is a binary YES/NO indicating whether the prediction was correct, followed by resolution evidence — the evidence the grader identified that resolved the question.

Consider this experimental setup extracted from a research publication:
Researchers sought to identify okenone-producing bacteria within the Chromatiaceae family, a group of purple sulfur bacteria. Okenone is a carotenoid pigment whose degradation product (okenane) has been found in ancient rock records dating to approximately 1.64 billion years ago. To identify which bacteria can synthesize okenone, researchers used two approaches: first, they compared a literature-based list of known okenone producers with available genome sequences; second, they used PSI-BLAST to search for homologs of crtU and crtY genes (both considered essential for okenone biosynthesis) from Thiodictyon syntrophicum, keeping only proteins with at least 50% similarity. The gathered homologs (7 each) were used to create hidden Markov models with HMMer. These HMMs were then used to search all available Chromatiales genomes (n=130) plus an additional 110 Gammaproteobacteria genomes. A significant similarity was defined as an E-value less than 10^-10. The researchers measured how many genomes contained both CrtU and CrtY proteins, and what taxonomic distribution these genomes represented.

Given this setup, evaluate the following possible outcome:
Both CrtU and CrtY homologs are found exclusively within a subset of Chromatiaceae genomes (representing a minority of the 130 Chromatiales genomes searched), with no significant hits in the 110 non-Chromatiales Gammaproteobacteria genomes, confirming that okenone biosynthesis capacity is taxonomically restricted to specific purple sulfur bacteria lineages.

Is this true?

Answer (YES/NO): NO